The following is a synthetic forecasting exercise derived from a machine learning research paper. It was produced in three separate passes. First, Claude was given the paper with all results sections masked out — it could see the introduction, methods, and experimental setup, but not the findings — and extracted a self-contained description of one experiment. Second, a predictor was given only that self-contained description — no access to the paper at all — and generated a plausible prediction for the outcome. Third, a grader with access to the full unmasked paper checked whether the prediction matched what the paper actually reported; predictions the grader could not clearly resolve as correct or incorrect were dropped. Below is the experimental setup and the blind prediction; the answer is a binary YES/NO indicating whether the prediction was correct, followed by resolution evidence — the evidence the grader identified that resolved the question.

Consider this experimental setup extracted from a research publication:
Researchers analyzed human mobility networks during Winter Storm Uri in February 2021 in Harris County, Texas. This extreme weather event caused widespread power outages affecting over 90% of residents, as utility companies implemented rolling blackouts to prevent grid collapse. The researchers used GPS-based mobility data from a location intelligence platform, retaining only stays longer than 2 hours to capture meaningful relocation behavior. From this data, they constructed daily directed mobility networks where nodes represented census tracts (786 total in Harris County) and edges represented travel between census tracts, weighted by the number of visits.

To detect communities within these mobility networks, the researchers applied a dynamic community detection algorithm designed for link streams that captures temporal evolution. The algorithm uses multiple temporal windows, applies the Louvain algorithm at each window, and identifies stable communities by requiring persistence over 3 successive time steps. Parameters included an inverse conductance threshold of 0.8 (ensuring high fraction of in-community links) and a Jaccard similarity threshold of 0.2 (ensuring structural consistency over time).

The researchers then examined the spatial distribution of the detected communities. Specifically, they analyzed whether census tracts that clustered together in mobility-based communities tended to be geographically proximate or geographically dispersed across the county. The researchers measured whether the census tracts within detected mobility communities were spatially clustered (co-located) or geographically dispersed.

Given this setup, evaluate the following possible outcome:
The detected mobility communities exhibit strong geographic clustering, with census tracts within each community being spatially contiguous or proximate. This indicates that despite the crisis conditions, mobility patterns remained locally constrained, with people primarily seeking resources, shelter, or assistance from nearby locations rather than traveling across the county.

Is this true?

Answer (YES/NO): YES